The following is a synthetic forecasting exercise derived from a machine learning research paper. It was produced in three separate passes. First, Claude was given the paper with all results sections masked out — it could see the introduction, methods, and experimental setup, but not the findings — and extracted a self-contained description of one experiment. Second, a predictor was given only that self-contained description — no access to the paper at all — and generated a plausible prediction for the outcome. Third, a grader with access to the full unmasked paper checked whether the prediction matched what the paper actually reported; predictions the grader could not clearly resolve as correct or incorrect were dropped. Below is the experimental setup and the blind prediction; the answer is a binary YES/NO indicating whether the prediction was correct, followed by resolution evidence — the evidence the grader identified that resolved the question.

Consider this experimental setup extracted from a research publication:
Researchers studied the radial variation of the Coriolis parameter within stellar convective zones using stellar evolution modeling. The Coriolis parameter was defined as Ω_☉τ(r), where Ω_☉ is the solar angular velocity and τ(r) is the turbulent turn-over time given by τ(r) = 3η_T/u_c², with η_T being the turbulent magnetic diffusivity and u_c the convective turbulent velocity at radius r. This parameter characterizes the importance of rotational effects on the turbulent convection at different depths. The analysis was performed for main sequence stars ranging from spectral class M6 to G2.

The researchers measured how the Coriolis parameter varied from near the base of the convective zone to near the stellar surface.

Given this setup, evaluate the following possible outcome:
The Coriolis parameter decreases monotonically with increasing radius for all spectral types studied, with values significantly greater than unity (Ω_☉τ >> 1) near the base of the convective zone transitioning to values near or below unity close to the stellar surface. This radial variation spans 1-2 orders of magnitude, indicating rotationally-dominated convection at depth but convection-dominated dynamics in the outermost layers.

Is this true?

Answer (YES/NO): NO